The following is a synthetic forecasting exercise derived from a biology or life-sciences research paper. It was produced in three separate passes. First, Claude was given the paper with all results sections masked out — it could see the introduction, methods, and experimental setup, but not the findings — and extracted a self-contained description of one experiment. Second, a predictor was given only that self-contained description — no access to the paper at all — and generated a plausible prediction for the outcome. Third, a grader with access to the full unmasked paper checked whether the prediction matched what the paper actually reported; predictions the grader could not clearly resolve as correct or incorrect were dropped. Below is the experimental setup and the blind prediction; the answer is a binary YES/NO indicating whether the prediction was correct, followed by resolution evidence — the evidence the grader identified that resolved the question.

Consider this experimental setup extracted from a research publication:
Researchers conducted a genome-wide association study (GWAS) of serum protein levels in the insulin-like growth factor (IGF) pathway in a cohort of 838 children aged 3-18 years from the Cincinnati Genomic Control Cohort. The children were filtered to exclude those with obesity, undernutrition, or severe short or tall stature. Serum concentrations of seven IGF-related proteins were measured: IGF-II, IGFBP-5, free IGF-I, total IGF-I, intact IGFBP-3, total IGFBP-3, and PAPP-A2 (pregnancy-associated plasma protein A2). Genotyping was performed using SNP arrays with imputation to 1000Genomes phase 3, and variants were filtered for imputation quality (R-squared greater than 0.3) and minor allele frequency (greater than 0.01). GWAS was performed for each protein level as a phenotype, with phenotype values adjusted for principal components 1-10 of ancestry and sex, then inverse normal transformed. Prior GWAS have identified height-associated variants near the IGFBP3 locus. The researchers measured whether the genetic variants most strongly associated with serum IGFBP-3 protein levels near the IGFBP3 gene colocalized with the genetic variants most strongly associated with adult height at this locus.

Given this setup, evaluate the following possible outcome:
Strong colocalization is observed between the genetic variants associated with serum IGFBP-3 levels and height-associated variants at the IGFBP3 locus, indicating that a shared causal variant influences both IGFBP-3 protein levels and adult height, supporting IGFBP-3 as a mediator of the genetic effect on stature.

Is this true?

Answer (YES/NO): NO